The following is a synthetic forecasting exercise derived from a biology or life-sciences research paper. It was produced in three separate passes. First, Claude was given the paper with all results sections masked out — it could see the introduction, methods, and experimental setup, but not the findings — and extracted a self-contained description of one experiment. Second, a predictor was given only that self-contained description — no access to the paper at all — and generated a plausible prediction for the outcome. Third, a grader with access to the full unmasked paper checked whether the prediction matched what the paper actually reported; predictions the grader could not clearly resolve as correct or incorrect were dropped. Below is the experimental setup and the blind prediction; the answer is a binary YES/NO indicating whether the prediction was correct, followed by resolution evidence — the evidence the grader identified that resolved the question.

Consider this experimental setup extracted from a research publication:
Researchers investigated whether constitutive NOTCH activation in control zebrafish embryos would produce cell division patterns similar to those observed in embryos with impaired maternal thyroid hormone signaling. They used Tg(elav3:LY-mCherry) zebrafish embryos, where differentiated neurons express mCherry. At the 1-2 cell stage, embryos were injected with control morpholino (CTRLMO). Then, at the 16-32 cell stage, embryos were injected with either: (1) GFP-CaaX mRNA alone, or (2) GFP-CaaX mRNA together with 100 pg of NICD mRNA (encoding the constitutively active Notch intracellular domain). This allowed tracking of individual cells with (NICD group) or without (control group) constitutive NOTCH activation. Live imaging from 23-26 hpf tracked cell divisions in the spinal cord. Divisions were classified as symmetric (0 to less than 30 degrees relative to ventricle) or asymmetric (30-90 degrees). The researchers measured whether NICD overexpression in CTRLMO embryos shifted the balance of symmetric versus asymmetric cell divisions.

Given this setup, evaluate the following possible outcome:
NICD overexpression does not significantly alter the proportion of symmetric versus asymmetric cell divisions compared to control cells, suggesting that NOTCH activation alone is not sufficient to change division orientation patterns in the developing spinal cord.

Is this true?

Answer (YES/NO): YES